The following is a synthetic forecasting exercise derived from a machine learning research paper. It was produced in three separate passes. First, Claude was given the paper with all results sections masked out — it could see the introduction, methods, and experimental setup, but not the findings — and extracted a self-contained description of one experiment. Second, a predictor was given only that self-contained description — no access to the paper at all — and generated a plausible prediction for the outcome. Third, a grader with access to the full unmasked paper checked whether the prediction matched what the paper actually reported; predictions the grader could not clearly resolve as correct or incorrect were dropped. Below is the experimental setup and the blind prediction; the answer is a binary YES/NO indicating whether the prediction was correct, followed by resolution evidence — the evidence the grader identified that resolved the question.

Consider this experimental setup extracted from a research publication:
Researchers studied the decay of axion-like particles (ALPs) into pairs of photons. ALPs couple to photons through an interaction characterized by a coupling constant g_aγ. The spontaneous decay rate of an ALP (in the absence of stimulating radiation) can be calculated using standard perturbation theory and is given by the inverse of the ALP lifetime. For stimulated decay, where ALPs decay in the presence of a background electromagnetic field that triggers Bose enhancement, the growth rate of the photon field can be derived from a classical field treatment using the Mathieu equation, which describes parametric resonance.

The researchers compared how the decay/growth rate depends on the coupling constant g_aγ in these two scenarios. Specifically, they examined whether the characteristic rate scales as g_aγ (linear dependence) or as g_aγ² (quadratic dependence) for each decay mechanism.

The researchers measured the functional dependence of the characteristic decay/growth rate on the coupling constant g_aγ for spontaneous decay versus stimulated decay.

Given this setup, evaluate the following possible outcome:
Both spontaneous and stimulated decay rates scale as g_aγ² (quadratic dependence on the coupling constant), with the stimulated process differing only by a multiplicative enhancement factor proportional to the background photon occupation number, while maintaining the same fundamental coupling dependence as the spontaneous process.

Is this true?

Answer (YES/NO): NO